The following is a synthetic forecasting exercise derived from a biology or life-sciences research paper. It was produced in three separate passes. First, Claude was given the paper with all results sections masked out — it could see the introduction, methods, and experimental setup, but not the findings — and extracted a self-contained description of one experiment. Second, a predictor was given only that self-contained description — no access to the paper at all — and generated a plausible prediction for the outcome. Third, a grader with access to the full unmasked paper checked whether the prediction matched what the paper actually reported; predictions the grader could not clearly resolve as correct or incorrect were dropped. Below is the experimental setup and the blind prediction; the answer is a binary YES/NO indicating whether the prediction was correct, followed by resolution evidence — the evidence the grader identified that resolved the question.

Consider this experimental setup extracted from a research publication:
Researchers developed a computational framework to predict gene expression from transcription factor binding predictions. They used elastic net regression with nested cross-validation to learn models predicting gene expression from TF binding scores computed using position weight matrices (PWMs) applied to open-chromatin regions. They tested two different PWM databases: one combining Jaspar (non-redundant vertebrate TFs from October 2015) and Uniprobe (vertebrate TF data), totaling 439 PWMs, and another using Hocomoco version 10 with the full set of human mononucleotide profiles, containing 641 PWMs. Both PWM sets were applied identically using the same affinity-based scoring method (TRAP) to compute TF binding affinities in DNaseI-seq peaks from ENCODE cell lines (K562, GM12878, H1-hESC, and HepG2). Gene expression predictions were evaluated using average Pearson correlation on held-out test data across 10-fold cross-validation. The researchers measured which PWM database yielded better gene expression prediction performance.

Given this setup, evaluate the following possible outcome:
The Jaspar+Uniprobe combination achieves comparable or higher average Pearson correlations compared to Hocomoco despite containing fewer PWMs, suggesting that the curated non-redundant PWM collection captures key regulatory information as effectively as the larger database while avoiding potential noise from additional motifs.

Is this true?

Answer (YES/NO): YES